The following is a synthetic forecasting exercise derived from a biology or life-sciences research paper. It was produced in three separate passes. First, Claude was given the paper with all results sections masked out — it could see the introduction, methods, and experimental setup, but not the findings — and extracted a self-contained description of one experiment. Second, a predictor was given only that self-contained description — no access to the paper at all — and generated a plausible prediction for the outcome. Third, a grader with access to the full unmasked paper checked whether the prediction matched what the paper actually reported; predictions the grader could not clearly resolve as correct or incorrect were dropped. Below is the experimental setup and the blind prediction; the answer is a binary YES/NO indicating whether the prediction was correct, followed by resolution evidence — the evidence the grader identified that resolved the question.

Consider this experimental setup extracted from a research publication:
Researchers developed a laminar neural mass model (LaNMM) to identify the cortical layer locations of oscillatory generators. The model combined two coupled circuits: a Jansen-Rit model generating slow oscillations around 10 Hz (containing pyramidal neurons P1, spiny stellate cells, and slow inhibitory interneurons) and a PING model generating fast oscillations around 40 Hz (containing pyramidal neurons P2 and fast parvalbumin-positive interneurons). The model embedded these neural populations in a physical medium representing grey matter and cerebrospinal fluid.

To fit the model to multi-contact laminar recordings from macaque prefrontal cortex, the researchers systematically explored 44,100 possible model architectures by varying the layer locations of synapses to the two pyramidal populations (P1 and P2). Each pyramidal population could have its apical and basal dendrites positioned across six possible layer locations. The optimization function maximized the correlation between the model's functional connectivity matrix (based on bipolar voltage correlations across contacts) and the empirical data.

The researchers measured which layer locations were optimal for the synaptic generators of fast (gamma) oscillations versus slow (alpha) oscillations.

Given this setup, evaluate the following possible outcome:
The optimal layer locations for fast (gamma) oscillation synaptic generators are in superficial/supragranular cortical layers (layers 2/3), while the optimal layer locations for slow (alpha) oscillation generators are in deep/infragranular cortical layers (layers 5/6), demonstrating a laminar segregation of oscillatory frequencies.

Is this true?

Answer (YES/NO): NO